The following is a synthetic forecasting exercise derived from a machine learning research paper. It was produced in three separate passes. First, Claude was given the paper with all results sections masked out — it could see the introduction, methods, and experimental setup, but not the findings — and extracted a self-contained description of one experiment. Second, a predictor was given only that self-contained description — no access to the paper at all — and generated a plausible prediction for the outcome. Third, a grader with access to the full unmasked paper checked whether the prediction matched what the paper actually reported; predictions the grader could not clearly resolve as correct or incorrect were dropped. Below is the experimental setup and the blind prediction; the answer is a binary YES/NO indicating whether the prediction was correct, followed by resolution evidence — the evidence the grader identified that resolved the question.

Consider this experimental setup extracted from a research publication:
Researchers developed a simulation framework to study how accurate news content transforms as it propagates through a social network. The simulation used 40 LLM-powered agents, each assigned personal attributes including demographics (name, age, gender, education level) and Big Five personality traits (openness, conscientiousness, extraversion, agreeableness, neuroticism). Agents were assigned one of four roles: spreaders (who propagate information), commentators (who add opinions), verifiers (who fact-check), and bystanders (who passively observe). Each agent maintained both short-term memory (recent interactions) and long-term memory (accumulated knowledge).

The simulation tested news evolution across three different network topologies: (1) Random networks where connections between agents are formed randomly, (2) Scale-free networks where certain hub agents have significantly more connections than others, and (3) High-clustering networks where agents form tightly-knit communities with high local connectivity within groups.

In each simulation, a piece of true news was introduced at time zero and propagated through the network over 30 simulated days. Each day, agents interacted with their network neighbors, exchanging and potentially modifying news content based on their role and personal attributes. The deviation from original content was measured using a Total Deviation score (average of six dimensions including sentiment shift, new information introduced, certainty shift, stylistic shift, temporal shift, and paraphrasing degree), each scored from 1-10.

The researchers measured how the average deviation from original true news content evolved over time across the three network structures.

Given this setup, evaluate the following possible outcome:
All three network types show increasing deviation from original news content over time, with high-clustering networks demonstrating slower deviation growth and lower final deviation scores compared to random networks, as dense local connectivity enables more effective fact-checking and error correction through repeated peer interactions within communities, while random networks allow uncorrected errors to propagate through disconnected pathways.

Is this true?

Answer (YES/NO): NO